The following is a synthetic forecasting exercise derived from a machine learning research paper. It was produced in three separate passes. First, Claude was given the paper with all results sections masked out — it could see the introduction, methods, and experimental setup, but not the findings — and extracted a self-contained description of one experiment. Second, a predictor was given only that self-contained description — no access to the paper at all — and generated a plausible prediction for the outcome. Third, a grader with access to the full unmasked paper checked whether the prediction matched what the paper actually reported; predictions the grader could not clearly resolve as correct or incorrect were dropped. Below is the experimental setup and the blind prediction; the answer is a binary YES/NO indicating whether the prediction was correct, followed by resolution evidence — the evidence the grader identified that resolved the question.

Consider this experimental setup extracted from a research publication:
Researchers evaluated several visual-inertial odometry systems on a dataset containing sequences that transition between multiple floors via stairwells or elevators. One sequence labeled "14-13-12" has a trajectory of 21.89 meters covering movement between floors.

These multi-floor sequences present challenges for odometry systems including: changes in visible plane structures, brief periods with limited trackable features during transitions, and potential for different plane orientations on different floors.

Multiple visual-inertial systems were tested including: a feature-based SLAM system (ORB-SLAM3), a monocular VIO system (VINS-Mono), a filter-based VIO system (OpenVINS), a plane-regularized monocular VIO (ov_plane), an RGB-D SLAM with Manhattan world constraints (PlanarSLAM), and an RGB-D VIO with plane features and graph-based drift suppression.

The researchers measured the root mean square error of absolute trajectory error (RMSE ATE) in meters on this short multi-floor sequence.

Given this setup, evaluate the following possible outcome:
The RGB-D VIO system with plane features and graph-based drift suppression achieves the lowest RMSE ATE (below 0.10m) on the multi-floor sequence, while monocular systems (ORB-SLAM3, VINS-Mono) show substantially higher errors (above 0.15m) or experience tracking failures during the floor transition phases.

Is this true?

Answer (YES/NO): NO